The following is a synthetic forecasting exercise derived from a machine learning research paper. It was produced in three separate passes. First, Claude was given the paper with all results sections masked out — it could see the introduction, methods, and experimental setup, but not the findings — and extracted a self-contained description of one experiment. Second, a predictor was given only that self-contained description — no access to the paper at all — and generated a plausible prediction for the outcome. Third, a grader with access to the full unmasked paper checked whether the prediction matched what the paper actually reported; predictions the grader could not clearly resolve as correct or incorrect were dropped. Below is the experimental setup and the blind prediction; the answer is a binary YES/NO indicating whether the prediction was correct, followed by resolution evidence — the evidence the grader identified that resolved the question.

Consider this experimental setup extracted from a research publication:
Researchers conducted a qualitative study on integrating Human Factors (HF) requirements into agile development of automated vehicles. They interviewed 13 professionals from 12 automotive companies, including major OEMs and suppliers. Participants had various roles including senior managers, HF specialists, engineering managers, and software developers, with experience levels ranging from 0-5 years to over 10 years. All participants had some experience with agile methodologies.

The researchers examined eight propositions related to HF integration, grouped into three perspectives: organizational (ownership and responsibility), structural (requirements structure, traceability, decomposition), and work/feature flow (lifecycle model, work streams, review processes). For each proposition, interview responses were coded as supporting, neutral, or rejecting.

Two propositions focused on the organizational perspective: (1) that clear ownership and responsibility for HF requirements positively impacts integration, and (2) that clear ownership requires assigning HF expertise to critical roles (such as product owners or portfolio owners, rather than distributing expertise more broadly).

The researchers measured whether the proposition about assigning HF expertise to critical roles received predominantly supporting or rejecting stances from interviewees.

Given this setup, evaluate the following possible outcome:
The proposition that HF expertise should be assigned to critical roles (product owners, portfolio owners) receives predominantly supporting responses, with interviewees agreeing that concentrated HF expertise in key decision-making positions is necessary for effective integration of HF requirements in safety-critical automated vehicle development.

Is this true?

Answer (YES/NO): NO